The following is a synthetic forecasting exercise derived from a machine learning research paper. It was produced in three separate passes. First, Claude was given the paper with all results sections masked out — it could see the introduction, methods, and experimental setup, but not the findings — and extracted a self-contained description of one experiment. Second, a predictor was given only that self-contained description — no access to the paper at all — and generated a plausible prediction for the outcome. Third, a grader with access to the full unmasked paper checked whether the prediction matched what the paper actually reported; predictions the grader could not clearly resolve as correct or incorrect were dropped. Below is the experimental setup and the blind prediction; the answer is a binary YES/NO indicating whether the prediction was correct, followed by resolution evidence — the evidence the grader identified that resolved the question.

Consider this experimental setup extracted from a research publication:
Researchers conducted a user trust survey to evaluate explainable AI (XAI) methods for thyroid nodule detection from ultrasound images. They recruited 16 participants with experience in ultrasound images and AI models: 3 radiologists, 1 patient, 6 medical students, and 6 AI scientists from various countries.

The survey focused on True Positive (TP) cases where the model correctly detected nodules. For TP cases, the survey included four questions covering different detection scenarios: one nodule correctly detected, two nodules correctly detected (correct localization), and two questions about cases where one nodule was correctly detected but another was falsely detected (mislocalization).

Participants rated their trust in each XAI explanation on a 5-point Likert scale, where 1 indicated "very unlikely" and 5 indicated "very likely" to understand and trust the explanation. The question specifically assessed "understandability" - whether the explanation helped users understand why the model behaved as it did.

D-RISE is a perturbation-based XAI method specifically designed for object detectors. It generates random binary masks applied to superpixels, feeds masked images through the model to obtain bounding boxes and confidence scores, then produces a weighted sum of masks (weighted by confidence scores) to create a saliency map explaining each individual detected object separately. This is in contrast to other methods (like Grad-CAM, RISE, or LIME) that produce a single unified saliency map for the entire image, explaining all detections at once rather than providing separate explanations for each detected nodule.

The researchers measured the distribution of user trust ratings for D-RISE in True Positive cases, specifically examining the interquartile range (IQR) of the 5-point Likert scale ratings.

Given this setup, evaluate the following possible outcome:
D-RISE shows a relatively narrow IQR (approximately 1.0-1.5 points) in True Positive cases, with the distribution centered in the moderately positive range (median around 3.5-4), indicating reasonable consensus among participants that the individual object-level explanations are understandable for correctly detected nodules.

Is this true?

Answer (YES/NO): NO